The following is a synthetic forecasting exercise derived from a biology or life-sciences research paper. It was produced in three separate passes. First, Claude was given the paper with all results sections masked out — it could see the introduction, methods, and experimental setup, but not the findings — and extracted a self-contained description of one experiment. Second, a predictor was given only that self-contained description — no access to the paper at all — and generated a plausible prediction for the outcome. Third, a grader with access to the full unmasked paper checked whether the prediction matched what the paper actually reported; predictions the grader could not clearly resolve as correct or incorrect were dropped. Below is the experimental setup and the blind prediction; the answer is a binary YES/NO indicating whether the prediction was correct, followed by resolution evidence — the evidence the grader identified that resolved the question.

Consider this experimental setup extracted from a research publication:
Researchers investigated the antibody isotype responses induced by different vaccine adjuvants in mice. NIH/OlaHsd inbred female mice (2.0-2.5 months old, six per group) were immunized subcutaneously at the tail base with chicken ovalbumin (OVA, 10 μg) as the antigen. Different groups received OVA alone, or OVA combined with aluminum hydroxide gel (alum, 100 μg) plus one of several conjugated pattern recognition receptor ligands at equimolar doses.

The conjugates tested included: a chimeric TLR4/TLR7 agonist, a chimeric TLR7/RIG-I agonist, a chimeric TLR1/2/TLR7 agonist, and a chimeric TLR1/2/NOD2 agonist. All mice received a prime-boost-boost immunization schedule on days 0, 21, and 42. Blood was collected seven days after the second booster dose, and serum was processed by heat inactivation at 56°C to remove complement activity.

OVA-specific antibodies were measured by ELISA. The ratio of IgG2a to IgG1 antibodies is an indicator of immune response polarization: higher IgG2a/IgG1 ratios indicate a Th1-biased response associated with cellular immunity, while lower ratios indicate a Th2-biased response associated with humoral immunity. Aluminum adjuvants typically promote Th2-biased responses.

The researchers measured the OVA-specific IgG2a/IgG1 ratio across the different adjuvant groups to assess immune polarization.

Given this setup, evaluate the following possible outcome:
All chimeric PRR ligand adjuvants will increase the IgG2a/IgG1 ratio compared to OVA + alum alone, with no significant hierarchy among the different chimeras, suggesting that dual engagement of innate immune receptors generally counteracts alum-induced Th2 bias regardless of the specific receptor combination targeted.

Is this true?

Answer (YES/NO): NO